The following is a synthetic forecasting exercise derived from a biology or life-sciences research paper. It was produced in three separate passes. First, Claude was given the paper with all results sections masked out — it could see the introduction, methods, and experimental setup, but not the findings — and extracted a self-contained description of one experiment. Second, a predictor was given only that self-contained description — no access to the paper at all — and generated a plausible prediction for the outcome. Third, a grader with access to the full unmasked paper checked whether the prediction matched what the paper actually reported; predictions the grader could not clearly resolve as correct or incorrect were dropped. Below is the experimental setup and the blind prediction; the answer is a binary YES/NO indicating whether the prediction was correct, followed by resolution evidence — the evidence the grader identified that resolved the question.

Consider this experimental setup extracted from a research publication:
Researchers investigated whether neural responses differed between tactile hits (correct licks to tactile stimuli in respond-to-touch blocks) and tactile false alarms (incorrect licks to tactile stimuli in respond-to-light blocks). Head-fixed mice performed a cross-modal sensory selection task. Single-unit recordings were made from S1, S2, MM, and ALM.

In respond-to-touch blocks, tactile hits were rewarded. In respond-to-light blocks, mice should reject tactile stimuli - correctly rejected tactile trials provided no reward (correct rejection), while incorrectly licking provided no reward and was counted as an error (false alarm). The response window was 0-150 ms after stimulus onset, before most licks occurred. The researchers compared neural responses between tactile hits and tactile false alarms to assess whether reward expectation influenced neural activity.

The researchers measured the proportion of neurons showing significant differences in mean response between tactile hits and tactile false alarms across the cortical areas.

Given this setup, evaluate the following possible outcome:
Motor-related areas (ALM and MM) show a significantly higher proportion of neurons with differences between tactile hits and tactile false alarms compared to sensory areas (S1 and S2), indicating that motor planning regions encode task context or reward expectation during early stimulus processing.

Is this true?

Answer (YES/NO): NO